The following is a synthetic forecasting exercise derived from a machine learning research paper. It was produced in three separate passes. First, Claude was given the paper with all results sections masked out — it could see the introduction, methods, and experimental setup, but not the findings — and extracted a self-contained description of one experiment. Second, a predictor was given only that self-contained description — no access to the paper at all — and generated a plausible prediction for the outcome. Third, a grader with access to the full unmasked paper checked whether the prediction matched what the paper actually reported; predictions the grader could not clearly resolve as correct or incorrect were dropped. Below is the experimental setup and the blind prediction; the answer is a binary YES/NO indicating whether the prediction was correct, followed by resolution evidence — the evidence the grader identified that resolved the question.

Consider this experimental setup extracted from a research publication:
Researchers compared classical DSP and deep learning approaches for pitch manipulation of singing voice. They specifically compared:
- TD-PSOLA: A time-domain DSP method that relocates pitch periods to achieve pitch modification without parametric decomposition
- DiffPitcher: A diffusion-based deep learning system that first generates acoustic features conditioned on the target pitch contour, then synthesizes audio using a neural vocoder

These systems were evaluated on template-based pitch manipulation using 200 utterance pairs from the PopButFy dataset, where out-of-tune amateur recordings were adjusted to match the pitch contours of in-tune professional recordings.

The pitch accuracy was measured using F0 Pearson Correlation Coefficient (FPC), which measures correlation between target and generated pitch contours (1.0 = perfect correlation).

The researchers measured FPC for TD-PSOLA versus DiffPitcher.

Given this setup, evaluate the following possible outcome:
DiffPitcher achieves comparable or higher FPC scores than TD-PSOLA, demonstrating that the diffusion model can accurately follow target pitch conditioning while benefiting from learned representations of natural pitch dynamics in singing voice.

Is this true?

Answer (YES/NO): NO